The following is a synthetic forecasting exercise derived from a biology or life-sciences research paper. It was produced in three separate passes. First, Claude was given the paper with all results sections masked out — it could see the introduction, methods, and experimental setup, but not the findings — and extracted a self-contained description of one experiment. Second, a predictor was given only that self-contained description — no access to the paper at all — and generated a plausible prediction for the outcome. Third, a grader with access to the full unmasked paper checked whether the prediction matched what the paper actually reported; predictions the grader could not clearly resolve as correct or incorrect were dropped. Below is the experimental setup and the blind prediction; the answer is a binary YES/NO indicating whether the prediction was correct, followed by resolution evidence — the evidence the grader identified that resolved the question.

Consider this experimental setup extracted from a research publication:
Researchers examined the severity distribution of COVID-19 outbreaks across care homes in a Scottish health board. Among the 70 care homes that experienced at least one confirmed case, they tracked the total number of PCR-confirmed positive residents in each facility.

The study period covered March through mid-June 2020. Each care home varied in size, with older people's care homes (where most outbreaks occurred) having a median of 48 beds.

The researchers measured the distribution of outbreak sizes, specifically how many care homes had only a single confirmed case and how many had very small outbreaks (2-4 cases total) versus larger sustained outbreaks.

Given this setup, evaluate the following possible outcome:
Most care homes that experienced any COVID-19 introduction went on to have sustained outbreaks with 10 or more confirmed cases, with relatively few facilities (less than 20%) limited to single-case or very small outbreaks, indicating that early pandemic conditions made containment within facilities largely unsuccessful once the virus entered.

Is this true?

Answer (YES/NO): NO